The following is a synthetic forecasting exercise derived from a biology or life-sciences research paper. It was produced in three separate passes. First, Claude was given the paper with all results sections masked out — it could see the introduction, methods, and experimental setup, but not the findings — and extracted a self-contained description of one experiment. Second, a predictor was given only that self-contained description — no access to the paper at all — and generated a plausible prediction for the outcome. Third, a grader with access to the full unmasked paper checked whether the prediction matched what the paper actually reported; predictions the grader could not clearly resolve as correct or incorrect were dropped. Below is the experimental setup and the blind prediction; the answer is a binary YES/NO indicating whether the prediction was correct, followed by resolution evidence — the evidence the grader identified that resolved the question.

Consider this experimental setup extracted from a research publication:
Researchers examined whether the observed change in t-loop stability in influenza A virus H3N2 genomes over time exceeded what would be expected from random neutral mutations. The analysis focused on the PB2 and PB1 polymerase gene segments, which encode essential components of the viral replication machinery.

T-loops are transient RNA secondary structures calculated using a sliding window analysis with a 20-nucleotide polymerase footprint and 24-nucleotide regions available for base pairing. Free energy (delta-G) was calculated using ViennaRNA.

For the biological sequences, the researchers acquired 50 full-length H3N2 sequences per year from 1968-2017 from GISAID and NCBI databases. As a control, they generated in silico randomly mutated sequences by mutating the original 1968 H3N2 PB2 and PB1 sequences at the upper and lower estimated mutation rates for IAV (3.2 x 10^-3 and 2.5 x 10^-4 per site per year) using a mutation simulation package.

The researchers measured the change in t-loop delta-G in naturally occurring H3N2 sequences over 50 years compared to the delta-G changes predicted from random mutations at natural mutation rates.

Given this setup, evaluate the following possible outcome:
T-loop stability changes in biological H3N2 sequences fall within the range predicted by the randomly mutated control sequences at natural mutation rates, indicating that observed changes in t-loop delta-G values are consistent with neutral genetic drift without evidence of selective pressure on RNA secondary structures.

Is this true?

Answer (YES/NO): NO